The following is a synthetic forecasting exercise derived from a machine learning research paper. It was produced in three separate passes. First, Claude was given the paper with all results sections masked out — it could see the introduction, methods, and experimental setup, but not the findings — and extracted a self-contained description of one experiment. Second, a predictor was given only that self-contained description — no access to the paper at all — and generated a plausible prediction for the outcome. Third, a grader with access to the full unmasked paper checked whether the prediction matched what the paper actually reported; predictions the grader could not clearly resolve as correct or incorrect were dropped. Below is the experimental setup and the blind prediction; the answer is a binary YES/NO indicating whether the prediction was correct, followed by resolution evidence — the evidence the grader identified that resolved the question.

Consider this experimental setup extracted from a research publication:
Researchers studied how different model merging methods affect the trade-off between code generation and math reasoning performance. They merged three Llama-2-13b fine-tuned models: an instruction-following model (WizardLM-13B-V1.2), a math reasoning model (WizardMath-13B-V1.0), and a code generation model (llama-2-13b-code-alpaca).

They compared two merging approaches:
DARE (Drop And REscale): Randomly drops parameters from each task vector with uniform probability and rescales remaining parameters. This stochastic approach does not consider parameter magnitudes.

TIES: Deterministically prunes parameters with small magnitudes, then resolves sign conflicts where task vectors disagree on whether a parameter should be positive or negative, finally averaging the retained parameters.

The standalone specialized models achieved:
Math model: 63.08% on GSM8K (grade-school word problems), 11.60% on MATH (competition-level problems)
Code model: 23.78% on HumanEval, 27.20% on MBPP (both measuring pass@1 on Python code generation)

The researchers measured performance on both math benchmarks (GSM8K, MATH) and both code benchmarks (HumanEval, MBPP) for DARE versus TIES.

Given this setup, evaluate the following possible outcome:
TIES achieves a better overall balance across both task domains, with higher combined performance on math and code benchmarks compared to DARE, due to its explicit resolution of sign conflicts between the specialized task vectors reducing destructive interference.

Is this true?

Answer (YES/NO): NO